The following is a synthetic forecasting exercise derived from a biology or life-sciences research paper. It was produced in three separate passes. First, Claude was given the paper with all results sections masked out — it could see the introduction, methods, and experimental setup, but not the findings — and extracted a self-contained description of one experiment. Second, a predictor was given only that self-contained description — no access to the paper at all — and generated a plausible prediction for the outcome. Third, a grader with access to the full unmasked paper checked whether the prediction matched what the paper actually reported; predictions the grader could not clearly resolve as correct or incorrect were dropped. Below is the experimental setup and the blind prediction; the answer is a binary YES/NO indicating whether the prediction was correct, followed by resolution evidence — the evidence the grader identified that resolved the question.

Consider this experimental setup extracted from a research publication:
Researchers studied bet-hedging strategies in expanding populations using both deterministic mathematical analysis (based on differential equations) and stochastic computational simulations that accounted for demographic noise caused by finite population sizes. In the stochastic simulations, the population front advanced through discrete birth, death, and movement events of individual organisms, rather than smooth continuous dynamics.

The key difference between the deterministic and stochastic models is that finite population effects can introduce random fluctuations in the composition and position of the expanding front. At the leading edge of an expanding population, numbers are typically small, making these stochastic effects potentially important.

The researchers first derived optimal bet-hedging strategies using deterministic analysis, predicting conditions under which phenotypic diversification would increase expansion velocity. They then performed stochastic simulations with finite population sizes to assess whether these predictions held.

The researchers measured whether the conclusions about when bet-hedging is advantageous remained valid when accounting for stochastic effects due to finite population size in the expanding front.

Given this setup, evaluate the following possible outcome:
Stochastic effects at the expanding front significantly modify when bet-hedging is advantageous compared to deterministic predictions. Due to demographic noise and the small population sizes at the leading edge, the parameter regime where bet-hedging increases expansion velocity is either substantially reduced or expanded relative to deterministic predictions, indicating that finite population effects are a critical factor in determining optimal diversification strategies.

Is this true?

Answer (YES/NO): NO